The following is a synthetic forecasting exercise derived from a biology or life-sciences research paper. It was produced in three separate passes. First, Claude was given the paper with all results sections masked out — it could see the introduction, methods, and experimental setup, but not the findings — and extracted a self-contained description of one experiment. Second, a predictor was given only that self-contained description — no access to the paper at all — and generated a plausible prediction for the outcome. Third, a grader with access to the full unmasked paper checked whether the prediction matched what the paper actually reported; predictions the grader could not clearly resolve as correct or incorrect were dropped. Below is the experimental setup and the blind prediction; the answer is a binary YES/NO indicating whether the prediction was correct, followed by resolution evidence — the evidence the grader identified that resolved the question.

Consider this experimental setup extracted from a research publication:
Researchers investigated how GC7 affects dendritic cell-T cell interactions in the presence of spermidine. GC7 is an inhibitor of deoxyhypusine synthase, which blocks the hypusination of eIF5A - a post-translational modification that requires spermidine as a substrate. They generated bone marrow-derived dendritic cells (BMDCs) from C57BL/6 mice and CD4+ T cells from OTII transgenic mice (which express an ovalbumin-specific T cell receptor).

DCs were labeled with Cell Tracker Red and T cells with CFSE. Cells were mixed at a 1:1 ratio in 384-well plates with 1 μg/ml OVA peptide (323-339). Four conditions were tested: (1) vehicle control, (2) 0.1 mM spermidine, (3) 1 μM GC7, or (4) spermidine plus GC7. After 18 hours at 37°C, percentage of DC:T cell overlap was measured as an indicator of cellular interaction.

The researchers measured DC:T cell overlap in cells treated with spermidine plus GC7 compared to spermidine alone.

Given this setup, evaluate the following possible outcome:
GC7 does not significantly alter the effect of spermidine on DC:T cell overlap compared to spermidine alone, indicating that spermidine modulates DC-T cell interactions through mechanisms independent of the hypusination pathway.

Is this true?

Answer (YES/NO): NO